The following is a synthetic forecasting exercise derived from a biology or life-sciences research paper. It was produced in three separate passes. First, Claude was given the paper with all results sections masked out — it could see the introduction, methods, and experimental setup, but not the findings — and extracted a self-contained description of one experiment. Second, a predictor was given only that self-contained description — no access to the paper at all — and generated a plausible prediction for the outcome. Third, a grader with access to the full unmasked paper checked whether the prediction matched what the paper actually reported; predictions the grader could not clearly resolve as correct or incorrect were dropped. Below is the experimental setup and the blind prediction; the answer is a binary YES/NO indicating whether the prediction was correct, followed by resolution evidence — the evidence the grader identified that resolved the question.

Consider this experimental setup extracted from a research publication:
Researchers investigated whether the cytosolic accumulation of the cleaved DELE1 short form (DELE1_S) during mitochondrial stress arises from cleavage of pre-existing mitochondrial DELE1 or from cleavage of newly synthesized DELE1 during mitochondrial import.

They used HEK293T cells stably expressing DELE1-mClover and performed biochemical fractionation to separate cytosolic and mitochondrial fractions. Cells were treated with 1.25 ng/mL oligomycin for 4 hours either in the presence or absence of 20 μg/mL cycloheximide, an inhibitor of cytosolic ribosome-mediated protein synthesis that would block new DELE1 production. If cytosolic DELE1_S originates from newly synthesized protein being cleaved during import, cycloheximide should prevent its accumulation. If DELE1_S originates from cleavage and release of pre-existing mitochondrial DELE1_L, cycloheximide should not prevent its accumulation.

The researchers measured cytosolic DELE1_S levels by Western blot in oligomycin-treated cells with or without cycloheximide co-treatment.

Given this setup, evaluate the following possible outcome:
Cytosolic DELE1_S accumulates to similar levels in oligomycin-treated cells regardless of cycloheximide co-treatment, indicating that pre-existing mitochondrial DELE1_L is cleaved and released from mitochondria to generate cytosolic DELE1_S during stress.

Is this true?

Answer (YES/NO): YES